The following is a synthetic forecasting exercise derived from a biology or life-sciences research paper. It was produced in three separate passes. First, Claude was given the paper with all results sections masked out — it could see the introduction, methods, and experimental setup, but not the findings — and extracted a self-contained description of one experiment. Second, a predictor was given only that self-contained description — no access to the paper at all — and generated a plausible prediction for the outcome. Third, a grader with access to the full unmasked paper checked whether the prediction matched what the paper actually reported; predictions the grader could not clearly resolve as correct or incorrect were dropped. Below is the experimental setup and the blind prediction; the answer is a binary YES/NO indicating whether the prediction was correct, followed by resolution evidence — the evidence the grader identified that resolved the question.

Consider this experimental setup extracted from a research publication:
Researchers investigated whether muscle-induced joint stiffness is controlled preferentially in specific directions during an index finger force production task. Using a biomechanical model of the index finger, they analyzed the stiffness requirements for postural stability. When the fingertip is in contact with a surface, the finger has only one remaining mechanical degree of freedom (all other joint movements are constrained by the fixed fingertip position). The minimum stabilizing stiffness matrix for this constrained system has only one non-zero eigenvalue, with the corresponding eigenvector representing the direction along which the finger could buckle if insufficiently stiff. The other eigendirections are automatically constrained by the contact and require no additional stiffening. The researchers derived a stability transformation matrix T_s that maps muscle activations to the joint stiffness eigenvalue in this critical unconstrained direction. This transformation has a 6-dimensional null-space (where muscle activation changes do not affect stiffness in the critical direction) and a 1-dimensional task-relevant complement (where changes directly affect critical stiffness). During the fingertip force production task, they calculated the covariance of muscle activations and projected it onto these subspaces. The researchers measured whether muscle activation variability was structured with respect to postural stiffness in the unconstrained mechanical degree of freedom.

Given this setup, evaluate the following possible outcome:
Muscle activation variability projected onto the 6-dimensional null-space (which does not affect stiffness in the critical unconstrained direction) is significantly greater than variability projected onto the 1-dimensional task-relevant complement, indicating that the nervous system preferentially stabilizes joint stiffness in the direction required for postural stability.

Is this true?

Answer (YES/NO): YES